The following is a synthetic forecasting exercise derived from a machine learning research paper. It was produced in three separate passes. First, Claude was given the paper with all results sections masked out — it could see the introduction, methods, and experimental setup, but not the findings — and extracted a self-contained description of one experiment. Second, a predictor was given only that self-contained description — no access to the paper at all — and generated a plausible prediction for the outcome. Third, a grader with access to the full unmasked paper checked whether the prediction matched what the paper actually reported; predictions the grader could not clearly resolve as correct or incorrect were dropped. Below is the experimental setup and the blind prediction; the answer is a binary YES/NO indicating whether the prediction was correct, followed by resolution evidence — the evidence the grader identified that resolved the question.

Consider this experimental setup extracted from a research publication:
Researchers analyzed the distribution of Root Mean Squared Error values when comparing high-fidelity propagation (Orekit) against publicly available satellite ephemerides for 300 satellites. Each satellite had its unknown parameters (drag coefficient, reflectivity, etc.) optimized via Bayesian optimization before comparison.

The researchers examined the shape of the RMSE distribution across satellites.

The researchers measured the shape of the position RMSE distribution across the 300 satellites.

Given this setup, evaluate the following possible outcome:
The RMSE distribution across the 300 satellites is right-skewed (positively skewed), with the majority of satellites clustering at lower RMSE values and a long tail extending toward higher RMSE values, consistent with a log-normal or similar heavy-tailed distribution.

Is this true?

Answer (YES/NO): YES